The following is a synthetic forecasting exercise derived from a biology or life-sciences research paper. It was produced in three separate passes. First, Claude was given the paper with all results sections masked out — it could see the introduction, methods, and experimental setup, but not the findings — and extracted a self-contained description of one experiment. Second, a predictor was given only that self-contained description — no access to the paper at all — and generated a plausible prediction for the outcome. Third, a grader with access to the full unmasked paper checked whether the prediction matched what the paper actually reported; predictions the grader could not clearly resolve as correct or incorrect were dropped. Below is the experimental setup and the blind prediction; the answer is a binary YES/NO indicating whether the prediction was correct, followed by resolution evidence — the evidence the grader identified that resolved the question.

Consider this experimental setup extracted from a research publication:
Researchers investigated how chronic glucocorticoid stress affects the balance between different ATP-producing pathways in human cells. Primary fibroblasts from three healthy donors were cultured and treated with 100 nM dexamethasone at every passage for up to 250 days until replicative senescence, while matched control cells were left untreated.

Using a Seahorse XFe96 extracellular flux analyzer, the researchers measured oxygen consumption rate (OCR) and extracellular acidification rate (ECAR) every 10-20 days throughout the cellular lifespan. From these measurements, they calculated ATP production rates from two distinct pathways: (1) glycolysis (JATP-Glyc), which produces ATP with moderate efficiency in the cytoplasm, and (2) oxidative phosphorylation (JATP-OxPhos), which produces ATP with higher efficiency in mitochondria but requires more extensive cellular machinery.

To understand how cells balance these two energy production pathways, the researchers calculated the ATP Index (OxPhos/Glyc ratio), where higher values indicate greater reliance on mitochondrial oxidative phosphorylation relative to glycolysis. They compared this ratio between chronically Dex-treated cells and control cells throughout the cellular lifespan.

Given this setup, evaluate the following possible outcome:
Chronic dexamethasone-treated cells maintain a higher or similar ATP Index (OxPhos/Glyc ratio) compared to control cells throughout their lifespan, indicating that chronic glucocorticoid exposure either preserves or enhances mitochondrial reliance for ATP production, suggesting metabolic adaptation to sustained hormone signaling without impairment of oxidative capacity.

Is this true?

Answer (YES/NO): YES